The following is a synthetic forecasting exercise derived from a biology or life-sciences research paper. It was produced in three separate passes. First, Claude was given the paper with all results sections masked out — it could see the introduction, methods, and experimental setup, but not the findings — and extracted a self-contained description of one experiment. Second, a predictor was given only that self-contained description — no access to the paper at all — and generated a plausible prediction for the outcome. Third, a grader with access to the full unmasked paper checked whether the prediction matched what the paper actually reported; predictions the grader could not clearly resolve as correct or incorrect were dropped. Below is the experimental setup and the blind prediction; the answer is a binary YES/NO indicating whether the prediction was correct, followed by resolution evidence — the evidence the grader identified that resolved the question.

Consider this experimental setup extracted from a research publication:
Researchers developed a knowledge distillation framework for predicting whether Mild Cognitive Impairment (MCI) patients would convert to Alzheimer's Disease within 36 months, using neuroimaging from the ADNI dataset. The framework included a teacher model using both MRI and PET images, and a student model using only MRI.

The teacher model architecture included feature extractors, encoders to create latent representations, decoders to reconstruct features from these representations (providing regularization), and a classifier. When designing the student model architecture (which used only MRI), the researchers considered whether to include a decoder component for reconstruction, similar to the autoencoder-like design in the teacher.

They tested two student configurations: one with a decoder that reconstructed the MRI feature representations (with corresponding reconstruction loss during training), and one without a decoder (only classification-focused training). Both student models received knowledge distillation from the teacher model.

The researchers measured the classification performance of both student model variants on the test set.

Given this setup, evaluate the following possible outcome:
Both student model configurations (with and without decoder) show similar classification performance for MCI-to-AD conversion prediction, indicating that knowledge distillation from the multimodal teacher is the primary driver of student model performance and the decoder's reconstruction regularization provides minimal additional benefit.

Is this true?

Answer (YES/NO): NO